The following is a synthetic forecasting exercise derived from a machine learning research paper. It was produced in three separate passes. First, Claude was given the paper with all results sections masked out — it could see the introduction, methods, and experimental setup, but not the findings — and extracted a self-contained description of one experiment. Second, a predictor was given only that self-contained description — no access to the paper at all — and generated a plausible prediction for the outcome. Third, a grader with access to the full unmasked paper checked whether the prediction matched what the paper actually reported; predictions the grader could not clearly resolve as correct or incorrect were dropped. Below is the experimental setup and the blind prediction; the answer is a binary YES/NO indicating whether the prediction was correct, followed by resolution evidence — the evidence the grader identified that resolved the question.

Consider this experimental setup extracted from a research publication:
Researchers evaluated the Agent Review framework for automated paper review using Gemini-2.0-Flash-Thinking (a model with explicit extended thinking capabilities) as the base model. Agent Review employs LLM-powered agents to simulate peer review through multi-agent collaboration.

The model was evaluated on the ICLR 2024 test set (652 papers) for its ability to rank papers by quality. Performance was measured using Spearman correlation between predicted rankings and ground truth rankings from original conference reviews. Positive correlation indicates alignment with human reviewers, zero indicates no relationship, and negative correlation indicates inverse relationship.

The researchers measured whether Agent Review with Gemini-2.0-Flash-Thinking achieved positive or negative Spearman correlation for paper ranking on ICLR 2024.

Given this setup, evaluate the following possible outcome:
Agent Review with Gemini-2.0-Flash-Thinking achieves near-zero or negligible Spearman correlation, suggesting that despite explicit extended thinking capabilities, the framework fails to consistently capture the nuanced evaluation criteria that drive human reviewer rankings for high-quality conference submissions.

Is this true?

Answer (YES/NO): YES